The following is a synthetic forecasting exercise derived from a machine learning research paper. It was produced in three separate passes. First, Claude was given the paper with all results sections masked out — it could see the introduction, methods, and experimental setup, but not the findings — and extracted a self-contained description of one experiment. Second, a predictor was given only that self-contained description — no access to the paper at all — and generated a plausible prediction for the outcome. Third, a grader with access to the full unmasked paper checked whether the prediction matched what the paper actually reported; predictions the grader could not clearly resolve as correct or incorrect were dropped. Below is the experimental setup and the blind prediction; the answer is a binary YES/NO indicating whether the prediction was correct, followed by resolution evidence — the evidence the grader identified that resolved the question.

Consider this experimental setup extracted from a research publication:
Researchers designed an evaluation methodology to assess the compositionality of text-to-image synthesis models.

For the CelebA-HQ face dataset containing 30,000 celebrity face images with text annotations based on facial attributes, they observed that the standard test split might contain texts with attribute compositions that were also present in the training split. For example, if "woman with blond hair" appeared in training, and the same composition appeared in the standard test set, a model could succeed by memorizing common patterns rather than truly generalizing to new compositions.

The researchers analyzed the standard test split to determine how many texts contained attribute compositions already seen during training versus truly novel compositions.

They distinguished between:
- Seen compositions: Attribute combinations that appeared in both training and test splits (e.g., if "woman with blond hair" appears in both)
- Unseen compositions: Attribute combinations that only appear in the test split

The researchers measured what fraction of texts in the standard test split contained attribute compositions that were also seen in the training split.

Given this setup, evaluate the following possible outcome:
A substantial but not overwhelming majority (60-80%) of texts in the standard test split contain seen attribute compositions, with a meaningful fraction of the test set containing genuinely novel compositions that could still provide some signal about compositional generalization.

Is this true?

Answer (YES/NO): NO